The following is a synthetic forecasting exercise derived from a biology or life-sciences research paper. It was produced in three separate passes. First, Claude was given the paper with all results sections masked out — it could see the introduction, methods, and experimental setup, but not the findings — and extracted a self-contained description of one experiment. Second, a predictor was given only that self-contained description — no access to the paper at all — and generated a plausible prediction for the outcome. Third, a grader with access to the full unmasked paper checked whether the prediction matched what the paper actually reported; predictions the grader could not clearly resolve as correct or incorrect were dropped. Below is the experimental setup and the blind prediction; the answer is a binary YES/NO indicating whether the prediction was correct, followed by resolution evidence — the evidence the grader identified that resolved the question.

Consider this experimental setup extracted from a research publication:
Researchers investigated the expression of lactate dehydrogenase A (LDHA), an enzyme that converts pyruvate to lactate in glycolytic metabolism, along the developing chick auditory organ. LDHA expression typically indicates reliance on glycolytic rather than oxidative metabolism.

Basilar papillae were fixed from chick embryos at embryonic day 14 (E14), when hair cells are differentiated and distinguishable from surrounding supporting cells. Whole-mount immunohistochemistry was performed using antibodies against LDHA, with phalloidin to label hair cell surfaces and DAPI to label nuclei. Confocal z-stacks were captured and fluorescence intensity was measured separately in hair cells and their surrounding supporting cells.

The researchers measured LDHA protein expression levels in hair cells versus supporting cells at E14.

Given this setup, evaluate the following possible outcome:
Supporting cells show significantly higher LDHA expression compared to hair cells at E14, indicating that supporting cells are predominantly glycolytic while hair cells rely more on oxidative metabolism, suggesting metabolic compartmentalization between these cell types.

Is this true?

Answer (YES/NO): YES